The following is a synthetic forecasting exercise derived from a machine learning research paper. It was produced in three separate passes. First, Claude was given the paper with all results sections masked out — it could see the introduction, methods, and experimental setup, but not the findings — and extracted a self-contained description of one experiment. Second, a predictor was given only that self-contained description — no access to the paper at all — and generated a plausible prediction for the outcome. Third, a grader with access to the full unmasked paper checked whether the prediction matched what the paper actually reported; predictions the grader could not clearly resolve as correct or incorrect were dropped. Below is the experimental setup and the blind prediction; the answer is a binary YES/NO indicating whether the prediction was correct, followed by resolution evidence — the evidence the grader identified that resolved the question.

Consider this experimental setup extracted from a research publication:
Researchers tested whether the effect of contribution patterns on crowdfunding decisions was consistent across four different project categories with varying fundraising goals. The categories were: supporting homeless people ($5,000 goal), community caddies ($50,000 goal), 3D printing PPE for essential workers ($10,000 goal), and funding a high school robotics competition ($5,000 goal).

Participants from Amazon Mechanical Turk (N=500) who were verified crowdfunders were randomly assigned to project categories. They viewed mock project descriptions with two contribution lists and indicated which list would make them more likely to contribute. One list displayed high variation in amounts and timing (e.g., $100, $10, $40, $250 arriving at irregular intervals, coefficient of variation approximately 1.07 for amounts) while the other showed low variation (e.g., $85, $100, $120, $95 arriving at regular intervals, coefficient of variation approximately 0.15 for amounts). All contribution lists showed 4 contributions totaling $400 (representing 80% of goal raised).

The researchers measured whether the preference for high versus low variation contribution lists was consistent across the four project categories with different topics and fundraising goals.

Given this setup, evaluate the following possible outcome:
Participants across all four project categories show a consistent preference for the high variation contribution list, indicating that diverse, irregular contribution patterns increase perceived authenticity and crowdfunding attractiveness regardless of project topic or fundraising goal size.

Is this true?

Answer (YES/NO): YES